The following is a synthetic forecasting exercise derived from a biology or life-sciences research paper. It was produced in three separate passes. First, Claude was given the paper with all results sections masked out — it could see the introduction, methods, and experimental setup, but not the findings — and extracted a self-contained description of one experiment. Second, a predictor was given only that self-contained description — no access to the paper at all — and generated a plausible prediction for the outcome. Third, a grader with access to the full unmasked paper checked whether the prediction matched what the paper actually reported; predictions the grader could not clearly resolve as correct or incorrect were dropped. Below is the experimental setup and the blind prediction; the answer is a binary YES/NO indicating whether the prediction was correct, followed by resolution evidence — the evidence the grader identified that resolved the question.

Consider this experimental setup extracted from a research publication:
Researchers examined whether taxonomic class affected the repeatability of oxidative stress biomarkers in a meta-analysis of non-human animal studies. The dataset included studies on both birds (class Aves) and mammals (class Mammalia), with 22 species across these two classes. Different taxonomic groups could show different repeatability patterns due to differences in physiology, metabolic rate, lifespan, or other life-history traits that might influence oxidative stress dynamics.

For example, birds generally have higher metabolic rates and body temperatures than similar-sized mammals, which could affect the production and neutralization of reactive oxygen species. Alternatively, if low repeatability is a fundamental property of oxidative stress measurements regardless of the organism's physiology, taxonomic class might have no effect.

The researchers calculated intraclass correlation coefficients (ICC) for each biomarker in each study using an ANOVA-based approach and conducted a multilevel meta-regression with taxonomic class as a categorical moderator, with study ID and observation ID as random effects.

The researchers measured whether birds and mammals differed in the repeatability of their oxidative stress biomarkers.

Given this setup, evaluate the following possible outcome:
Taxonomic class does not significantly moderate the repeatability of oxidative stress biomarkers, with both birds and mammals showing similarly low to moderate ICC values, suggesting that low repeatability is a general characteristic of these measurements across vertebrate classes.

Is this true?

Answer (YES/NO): YES